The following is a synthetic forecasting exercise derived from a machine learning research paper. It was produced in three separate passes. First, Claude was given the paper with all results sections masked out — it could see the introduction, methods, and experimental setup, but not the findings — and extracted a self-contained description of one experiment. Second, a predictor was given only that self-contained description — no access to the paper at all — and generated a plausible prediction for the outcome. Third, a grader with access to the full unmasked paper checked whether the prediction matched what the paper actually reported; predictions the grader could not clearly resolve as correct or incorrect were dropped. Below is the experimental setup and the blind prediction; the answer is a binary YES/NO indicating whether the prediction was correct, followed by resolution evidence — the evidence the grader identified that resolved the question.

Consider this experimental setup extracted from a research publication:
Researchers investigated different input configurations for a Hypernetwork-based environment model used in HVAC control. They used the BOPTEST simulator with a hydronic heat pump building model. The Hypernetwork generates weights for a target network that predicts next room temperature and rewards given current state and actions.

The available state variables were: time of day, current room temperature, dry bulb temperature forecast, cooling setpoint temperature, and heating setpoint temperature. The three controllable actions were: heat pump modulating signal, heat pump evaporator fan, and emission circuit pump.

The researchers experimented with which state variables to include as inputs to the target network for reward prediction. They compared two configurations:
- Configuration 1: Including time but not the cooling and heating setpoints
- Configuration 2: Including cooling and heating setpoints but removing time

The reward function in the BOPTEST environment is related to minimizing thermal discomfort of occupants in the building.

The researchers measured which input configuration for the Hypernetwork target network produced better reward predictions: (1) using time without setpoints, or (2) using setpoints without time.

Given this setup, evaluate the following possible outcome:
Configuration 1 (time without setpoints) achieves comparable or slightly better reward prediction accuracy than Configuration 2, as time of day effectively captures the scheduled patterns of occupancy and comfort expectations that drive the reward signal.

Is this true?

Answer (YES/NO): NO